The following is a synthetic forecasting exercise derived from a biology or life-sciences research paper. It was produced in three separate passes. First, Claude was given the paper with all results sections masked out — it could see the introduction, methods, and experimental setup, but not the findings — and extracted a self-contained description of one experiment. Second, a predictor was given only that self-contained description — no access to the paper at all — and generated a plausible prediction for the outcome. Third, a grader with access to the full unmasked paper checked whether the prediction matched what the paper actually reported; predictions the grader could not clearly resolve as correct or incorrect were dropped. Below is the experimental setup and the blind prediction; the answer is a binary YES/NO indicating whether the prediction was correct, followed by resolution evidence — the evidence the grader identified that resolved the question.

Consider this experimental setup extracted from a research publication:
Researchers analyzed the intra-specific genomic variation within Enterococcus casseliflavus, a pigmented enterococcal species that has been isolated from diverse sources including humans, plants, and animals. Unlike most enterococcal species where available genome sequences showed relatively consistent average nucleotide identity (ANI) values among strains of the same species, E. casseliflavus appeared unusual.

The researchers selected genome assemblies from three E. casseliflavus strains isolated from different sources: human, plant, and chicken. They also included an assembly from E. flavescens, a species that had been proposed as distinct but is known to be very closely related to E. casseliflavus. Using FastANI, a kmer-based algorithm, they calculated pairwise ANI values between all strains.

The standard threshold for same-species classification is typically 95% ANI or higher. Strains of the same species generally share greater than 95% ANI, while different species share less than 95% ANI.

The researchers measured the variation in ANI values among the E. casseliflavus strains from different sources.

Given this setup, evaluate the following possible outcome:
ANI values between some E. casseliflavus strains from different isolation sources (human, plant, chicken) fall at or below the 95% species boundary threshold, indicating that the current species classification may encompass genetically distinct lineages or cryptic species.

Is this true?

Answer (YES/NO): NO